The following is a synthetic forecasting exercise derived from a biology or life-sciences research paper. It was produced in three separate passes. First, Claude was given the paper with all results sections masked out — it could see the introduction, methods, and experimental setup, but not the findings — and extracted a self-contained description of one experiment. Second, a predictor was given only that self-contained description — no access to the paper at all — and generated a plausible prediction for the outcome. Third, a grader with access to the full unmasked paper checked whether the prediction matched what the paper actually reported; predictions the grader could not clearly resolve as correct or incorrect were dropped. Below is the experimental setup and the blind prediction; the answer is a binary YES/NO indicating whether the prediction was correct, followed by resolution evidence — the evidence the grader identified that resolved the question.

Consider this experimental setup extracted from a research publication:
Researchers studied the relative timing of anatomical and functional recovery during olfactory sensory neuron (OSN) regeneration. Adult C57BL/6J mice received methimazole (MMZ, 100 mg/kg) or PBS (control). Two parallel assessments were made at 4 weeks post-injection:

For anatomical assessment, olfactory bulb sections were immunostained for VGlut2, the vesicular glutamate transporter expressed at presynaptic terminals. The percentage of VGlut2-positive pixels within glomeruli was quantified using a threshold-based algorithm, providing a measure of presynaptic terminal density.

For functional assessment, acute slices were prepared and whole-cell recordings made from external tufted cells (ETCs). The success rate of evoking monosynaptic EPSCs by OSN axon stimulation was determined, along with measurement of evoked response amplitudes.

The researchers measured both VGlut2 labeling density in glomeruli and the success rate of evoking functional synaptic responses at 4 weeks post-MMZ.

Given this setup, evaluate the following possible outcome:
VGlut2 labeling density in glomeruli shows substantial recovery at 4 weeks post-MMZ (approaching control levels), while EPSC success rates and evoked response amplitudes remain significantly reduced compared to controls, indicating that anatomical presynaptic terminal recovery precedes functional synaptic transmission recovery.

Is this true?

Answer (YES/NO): NO